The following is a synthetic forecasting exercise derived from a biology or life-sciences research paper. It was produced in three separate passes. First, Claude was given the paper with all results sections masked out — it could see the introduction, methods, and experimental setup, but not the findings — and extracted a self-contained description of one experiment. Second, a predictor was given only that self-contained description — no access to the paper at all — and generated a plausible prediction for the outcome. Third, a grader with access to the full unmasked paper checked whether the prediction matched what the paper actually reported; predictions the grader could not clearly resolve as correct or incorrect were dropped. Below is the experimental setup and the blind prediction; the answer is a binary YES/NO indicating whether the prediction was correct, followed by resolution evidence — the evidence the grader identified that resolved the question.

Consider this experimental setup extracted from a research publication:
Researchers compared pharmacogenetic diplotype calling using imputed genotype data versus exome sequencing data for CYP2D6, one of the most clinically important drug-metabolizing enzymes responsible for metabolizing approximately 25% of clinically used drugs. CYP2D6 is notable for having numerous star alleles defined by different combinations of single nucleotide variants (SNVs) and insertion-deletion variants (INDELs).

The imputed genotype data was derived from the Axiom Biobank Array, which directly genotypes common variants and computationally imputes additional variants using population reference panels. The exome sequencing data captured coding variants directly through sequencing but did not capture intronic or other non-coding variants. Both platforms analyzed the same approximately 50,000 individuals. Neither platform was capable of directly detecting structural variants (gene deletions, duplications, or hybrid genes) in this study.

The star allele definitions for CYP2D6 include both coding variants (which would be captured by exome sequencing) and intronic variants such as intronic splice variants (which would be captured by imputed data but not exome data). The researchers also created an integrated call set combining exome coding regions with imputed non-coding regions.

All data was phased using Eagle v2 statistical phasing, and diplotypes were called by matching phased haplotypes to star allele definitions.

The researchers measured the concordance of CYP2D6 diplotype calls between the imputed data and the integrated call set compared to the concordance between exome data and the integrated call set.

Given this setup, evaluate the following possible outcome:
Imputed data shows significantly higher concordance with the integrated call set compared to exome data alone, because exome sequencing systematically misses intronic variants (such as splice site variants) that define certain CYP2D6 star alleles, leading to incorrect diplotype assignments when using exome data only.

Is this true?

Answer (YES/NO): NO